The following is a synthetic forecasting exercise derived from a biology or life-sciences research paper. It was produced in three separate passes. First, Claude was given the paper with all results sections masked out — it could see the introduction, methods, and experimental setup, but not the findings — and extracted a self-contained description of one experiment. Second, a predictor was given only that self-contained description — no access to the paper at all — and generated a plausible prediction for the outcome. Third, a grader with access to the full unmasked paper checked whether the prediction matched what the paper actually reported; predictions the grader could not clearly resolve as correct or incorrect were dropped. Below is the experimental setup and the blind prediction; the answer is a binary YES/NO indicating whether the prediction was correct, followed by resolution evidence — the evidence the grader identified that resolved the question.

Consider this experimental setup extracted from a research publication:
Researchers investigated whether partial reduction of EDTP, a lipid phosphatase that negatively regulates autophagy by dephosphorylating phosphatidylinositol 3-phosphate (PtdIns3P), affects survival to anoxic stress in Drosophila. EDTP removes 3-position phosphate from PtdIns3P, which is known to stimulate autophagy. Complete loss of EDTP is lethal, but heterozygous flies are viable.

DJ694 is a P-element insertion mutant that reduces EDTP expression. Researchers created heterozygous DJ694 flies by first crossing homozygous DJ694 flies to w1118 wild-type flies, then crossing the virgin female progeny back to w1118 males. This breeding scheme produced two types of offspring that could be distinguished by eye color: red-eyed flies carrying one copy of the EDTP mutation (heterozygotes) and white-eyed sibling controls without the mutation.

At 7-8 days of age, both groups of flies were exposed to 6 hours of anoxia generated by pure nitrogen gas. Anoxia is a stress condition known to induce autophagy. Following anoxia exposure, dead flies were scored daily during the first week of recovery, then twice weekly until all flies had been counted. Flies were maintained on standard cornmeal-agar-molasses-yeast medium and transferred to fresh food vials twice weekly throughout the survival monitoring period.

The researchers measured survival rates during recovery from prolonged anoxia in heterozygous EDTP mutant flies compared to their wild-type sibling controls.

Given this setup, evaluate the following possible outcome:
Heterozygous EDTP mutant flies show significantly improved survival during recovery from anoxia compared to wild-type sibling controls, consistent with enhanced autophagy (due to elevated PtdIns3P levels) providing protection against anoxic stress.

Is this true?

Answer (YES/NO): YES